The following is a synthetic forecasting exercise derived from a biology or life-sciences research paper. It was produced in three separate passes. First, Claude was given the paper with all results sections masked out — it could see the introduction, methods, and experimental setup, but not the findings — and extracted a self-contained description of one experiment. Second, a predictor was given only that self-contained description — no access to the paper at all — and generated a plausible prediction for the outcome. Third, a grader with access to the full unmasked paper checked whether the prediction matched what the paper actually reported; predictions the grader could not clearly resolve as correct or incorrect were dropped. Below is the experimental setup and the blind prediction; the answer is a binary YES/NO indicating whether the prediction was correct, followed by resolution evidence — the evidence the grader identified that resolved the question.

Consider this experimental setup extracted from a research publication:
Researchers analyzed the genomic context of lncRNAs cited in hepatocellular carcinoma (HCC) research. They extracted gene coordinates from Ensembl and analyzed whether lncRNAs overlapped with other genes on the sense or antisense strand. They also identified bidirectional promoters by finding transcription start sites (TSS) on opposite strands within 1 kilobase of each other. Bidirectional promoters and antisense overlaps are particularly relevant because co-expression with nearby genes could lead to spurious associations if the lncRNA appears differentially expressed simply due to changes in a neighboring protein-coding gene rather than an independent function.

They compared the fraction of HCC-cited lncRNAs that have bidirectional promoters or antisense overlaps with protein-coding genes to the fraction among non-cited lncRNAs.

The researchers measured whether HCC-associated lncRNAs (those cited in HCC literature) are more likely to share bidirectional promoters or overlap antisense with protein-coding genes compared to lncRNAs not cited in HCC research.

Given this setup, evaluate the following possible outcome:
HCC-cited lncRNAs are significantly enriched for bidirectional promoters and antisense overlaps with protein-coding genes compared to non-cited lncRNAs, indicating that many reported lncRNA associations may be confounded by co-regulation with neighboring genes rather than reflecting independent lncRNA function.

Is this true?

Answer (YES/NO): YES